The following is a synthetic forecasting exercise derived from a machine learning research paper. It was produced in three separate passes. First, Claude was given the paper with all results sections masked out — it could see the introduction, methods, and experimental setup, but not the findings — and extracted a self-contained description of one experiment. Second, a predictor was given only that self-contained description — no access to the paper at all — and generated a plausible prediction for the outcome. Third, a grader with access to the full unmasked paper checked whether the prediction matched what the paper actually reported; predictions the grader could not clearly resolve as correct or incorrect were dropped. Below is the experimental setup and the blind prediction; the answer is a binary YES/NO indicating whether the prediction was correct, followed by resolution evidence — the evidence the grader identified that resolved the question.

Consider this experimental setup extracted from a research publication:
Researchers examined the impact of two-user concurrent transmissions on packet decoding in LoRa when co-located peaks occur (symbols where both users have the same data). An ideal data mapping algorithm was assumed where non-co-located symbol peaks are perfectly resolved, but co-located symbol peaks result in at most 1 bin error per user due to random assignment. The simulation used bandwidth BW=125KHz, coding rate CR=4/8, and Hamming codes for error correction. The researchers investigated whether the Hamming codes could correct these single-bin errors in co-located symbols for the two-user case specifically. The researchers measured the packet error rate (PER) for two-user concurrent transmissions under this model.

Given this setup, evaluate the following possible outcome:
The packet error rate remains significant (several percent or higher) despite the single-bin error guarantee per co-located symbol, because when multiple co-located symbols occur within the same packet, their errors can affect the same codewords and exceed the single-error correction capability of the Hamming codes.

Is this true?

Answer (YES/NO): NO